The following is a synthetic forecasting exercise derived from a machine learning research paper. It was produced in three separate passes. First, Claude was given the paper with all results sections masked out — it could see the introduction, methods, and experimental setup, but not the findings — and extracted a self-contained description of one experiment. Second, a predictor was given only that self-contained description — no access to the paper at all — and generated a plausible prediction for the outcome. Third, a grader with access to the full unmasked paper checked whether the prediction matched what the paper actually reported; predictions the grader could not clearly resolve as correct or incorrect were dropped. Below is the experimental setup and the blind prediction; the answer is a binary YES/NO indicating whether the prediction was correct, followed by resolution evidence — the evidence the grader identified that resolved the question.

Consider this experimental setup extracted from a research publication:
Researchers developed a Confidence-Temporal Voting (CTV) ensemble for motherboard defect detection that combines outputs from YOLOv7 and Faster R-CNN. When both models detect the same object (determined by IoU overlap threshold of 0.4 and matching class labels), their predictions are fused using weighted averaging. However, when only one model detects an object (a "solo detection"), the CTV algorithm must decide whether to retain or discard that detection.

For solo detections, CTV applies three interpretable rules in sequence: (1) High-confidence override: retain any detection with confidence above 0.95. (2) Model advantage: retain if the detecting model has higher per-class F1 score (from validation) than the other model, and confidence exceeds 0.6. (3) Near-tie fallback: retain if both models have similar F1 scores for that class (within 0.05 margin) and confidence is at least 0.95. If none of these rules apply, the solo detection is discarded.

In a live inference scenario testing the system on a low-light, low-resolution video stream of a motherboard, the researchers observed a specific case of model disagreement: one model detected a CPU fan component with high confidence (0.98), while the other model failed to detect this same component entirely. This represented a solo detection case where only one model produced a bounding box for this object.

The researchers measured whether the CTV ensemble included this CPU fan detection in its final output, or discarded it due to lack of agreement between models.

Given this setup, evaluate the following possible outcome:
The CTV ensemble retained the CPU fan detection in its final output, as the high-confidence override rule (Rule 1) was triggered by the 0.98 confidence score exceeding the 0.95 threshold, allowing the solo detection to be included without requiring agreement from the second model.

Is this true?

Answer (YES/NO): YES